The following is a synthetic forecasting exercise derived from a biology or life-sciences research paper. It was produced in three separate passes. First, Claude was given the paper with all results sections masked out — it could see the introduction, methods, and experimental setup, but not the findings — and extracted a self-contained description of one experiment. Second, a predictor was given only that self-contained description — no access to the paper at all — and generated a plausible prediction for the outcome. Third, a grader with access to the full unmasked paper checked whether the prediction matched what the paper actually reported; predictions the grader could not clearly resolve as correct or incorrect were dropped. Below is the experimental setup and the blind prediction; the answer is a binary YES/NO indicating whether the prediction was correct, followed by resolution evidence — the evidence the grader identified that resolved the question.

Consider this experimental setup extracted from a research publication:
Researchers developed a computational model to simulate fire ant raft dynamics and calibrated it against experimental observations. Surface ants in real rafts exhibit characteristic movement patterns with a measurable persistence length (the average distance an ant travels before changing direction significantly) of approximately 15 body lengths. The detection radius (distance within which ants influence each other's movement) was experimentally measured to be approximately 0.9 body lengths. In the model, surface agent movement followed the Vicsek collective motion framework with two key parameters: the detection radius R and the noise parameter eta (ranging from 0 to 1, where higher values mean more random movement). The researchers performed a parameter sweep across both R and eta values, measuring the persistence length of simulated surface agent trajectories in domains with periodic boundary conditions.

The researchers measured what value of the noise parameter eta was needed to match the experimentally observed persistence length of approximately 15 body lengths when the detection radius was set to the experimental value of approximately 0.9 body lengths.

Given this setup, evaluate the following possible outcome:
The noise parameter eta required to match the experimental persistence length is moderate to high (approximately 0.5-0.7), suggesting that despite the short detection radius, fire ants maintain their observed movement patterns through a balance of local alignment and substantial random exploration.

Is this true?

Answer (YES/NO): NO